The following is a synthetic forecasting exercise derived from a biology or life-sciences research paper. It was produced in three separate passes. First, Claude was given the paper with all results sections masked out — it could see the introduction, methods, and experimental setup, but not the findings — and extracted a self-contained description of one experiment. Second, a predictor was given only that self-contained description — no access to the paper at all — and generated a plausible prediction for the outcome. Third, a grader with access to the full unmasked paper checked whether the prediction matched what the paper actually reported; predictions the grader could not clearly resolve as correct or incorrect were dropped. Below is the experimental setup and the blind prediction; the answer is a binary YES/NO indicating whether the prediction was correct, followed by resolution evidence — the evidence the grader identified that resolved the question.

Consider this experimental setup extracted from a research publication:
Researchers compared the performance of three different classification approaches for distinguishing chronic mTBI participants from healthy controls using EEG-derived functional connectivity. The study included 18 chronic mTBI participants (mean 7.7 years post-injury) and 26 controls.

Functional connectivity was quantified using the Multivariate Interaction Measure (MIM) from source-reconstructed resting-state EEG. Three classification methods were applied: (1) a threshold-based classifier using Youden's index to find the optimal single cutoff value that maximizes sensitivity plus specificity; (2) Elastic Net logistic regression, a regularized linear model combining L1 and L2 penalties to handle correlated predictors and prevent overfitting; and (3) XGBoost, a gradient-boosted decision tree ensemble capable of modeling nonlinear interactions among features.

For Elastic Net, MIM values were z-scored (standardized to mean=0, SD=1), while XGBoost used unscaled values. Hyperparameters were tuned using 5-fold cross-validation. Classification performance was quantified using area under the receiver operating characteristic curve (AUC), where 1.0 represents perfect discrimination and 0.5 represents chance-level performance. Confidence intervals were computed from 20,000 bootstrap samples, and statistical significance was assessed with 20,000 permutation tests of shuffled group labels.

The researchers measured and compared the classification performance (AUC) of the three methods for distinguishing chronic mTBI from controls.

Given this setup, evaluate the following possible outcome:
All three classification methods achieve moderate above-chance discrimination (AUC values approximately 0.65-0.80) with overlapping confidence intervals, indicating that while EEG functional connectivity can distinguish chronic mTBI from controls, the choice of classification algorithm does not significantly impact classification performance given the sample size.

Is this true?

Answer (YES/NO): NO